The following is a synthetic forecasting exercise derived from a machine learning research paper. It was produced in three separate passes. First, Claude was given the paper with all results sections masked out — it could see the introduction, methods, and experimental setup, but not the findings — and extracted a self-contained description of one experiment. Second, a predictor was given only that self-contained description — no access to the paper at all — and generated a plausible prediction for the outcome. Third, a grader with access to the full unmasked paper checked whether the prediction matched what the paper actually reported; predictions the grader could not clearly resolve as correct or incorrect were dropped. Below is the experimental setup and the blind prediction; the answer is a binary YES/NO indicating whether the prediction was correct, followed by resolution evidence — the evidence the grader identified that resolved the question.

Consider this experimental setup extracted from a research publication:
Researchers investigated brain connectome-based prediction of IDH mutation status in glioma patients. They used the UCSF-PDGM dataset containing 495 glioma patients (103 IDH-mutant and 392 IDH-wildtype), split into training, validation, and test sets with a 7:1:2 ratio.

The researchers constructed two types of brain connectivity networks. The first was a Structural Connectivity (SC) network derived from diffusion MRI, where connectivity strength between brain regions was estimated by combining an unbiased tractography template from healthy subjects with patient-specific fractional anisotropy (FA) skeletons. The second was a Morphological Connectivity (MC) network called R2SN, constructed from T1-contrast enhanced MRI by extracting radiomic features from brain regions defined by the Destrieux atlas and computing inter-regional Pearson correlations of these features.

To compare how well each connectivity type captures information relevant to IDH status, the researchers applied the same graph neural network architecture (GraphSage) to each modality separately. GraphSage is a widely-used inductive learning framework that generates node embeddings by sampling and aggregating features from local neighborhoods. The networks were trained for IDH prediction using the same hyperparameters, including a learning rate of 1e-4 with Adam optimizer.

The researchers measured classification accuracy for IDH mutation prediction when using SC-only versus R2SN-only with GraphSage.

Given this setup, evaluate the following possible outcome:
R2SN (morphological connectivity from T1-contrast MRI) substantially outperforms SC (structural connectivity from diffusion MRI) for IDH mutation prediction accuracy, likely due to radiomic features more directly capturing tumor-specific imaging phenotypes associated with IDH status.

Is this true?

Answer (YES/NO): NO